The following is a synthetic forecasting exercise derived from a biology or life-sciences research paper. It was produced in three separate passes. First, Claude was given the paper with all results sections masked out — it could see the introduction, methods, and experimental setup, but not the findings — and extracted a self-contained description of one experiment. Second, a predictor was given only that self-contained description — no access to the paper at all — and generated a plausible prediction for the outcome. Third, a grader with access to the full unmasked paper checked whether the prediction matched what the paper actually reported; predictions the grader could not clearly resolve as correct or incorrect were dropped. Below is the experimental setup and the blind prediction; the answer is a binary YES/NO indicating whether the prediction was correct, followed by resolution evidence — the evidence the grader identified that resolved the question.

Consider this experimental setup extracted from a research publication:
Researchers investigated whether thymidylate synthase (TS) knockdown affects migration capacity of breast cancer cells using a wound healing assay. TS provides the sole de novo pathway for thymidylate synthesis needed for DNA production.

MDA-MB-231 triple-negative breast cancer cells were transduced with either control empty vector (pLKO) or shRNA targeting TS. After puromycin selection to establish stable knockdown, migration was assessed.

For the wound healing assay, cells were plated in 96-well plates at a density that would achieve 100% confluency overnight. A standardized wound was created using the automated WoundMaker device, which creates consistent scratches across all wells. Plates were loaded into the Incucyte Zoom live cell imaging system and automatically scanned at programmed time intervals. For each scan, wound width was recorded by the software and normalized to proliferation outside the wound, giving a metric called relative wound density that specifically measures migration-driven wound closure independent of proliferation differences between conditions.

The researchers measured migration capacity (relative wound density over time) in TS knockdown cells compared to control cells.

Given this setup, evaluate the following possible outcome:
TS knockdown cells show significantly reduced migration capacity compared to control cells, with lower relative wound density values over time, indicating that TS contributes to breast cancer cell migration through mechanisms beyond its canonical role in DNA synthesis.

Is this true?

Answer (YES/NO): YES